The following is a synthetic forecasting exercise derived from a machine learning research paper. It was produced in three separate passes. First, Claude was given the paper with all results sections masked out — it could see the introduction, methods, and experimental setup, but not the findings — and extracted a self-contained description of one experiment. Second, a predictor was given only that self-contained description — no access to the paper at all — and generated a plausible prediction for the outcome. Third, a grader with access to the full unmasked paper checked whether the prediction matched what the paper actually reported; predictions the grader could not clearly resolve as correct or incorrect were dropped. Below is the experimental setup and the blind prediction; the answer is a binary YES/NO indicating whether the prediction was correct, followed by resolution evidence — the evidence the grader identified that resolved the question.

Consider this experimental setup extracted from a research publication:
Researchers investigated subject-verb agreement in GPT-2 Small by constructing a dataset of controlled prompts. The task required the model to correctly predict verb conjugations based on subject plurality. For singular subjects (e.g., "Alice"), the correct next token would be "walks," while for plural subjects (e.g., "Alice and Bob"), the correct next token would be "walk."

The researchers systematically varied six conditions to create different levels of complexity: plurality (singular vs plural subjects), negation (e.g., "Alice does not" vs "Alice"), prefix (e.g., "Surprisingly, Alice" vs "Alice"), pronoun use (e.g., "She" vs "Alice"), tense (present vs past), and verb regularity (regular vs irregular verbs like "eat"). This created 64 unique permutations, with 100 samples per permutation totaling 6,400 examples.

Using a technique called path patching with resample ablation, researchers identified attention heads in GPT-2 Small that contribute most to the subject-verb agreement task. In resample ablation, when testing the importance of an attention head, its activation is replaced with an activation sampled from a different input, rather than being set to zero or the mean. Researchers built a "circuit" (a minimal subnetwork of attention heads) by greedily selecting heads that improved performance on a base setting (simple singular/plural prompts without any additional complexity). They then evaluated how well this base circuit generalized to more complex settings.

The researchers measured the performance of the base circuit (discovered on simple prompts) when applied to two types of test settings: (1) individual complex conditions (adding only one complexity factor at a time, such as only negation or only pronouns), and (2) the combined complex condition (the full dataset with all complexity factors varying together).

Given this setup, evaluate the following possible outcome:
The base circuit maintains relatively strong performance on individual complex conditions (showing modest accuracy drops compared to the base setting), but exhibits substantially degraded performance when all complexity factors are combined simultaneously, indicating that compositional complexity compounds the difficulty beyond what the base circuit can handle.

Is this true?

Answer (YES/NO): NO